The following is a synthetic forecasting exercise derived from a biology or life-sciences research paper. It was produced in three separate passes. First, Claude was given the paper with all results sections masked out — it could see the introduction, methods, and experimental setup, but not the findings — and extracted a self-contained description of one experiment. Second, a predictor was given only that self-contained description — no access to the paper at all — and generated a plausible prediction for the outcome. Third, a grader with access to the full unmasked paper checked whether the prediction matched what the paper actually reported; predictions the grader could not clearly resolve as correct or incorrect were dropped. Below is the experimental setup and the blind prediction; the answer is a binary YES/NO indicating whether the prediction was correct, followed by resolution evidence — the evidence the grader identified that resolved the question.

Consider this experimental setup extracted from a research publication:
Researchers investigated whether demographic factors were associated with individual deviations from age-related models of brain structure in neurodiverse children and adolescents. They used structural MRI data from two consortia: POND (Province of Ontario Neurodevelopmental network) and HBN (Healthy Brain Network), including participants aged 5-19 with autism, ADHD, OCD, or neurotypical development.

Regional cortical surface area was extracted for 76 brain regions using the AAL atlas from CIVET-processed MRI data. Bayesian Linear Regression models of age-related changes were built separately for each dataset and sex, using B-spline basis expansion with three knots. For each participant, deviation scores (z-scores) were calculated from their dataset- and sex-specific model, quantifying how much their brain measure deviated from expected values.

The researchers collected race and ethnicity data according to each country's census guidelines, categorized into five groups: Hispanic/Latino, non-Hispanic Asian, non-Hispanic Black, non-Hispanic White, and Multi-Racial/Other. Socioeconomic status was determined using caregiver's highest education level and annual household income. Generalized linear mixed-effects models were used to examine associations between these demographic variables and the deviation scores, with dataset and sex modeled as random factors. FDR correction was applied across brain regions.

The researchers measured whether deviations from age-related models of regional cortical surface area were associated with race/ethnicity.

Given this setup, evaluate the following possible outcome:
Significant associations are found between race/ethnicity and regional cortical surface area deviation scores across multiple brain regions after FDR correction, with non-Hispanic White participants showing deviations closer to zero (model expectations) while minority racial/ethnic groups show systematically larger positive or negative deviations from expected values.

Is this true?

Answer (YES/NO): YES